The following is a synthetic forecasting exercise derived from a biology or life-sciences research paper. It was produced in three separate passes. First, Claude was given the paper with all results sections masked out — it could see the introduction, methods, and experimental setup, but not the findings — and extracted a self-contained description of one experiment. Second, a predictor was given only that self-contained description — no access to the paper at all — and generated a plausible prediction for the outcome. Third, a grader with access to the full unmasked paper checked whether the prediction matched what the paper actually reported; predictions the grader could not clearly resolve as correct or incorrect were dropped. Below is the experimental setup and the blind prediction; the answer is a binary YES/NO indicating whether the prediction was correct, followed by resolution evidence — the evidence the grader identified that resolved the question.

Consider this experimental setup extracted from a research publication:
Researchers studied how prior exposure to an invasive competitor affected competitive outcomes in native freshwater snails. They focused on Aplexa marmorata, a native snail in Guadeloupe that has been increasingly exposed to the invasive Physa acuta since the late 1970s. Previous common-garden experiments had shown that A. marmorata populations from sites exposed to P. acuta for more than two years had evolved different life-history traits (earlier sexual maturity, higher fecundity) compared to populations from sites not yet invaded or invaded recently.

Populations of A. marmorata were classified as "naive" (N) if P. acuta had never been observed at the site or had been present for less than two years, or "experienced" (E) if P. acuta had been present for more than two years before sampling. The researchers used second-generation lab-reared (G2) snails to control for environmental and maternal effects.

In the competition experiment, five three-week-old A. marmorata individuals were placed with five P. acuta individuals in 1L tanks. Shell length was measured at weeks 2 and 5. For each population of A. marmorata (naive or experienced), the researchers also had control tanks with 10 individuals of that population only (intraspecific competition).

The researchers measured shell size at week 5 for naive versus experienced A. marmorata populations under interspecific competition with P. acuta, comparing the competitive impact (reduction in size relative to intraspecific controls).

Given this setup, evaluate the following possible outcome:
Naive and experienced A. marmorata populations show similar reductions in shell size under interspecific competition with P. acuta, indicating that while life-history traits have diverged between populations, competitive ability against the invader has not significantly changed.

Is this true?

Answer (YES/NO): NO